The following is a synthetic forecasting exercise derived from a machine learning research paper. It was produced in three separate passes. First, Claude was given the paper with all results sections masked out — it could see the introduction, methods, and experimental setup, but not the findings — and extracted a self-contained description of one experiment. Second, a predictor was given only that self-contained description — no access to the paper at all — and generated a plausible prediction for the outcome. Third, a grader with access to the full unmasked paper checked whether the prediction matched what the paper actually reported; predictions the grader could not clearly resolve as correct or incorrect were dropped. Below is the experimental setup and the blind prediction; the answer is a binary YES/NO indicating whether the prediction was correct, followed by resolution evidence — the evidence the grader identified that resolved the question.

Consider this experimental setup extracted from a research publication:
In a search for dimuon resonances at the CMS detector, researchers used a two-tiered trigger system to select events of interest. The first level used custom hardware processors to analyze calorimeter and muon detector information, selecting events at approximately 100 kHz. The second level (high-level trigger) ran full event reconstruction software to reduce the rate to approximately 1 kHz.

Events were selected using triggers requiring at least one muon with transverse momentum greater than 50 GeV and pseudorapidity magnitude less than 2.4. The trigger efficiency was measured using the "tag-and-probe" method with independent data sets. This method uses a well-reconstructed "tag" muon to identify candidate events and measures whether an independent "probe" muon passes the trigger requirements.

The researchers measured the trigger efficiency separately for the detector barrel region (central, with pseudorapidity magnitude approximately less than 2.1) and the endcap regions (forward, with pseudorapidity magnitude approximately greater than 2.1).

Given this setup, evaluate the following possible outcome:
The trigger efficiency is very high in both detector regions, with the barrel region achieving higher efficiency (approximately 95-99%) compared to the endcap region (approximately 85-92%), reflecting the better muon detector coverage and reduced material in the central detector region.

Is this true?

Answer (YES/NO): NO